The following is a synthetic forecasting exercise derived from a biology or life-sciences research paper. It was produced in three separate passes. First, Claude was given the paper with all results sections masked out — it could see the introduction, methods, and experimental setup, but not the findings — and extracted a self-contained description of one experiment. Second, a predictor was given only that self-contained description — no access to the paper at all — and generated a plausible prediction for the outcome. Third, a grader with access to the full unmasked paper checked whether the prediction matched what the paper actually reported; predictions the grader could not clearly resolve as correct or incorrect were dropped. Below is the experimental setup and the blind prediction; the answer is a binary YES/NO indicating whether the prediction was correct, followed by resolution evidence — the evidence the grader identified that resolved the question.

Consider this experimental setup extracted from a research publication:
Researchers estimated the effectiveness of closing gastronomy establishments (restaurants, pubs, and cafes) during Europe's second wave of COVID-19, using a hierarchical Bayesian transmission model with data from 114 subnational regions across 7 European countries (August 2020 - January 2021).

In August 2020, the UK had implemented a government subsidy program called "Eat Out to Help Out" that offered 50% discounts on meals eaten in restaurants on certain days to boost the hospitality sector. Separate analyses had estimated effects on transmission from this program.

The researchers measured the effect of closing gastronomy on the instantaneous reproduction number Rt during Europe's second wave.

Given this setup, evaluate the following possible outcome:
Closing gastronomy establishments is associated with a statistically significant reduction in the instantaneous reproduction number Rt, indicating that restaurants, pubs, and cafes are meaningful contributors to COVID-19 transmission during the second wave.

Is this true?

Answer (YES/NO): YES